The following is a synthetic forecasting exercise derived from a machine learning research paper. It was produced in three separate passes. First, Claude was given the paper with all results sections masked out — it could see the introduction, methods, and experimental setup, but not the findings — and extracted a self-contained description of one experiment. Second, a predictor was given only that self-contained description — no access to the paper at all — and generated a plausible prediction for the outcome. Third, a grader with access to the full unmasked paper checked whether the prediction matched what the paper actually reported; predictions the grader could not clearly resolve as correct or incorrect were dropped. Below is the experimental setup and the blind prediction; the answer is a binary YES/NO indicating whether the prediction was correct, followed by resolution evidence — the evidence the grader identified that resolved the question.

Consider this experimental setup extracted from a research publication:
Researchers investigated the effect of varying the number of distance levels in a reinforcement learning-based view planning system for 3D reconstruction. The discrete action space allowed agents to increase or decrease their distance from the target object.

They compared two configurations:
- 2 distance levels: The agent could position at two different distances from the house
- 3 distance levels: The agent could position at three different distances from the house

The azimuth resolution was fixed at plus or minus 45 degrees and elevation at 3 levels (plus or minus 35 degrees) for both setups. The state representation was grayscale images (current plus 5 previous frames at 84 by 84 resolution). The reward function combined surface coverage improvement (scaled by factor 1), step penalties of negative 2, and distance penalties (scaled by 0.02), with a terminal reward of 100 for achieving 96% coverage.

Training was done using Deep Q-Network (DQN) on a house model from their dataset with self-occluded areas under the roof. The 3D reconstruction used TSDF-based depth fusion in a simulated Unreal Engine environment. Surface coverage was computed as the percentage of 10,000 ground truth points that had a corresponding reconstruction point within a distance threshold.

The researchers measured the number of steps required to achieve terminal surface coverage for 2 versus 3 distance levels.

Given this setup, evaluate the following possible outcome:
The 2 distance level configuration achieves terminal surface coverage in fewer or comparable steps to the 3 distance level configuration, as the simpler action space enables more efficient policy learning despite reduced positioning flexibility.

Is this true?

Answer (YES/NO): YES